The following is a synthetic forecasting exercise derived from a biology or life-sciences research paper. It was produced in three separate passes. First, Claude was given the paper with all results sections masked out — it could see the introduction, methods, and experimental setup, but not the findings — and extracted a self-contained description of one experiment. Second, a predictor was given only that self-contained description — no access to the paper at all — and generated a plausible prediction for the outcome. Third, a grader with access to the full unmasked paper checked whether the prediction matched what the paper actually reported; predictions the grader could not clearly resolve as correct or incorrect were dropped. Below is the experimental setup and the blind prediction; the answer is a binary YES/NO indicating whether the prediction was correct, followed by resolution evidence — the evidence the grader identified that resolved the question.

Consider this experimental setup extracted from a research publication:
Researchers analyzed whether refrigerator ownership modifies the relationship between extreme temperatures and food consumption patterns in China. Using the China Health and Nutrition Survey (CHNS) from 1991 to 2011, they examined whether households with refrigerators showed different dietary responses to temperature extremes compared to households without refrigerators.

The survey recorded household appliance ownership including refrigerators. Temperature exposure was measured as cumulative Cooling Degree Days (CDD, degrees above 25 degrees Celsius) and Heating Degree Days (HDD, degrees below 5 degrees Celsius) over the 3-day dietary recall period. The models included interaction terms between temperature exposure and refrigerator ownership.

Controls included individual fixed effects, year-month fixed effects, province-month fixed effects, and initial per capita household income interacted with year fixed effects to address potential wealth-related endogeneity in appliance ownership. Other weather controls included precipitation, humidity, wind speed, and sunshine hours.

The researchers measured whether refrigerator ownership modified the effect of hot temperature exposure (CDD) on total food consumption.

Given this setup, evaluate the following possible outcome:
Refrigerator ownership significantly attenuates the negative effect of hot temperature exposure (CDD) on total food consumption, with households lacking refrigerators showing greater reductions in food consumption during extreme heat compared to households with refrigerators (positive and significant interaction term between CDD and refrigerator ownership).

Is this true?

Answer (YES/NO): YES